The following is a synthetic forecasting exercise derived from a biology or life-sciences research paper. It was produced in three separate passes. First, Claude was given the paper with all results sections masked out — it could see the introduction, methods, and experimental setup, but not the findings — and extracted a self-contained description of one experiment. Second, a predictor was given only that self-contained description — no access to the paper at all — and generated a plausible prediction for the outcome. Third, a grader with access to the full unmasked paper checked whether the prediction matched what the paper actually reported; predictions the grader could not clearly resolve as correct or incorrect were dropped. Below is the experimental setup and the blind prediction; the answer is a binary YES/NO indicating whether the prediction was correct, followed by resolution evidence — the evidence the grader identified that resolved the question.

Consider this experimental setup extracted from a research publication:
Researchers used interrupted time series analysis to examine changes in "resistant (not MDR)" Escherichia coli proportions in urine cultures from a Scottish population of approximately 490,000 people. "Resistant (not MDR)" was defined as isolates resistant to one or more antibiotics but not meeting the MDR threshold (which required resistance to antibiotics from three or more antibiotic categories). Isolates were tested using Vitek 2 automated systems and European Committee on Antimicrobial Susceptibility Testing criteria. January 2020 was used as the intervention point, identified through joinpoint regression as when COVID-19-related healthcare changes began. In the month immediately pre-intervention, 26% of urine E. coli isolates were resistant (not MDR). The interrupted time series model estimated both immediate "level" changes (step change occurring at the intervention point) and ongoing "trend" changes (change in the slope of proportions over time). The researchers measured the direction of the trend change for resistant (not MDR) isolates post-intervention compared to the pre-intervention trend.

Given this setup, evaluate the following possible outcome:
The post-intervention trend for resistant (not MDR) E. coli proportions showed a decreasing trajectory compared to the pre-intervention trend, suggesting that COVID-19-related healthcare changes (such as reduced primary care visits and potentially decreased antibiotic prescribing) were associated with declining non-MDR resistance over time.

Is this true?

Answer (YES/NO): NO